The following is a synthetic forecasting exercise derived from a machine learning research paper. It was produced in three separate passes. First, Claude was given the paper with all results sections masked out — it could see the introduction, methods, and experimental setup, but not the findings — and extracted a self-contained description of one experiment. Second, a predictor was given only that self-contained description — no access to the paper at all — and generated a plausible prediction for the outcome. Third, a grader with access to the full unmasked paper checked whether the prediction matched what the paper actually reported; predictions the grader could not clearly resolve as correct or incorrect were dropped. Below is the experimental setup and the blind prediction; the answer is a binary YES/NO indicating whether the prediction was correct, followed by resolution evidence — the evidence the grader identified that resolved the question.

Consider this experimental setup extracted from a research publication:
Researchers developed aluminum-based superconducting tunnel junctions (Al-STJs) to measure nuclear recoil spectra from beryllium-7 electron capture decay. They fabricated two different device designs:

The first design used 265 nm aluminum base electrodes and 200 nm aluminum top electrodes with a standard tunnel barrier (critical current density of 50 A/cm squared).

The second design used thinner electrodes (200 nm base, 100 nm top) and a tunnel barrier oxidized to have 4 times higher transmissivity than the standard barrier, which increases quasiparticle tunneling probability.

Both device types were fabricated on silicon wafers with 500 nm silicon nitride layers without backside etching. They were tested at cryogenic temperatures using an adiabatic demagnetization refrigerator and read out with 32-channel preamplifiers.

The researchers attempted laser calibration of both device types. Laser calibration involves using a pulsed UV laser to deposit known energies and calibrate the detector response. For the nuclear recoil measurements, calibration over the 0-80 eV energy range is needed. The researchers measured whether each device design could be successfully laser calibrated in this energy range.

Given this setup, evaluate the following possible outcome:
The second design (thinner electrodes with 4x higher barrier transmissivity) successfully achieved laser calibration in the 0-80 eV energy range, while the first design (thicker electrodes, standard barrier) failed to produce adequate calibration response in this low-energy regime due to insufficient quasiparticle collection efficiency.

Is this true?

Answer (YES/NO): NO